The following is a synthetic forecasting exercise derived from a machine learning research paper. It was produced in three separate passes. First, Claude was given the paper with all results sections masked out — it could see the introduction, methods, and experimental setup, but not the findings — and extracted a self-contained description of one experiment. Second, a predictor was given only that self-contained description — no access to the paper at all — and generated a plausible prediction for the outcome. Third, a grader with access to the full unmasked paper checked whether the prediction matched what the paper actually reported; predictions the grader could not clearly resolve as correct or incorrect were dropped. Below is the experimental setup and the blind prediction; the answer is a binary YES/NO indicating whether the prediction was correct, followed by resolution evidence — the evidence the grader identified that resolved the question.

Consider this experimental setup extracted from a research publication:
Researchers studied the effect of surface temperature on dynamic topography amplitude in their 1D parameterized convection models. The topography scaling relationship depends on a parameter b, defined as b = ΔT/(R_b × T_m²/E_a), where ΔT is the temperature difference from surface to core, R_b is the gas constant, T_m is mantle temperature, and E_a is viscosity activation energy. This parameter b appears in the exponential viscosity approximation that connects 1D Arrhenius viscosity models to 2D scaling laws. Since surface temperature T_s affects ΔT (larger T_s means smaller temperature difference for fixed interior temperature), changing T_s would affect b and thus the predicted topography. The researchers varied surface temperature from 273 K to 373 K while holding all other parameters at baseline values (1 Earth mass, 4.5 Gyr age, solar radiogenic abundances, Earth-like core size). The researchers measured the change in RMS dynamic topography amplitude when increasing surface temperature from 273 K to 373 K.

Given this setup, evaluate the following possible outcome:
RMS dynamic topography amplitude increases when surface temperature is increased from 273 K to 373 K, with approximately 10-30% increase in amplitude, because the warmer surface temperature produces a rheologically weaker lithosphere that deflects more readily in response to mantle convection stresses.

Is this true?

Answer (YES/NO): NO